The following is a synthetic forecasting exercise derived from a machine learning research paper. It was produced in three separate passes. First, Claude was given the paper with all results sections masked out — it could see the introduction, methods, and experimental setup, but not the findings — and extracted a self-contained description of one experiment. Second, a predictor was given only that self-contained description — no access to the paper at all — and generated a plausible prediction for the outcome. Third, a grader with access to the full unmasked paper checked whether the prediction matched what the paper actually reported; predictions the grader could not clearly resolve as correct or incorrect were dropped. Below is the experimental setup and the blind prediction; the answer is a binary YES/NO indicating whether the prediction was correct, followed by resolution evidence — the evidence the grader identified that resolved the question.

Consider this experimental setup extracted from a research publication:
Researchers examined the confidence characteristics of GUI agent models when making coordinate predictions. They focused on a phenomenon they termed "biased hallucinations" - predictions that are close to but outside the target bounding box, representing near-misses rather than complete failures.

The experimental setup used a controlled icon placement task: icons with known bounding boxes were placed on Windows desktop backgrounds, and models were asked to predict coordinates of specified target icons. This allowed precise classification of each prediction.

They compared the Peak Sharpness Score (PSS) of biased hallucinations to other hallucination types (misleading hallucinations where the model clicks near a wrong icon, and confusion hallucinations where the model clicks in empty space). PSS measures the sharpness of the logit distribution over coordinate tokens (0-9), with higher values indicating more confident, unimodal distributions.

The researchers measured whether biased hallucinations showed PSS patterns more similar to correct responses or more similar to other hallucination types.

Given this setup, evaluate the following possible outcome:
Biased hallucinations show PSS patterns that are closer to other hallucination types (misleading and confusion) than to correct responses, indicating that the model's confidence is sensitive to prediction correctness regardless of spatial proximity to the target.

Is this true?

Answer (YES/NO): NO